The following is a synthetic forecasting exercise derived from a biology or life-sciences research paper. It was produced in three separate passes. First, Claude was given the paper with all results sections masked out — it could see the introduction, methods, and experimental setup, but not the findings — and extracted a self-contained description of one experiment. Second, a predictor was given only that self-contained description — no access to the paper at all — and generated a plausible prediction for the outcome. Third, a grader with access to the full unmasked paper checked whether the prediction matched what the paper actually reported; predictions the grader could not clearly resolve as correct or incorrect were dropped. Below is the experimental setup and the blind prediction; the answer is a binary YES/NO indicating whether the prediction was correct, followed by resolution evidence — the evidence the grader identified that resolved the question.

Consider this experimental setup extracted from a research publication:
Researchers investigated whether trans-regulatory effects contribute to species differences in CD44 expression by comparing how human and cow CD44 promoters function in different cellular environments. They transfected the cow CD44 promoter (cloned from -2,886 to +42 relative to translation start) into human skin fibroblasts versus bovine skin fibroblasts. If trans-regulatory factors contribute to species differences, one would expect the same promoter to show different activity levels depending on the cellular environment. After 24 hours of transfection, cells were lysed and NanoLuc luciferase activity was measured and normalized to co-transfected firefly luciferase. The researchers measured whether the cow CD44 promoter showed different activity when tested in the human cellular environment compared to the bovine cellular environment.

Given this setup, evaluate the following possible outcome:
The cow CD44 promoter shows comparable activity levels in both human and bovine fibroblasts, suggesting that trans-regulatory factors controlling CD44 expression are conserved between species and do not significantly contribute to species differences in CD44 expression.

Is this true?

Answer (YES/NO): NO